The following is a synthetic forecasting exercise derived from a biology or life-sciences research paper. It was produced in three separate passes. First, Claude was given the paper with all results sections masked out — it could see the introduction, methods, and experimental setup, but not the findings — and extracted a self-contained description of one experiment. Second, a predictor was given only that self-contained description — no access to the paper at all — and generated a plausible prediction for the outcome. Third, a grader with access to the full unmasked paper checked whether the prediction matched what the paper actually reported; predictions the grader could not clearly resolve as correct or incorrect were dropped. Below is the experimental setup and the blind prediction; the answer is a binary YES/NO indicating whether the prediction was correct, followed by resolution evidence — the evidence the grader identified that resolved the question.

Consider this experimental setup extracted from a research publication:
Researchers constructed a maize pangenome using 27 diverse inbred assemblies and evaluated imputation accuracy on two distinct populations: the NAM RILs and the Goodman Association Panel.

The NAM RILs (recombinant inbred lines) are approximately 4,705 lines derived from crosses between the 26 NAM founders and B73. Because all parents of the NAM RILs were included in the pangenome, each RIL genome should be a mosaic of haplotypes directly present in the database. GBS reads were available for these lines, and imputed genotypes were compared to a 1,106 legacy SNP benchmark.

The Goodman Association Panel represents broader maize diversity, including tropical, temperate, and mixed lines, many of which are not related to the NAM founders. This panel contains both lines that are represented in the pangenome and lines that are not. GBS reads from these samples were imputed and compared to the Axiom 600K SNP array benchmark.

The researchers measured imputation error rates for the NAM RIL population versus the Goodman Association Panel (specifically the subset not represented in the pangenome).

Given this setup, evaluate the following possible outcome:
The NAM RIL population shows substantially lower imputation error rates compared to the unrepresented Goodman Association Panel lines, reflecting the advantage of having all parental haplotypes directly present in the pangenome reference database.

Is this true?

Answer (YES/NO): YES